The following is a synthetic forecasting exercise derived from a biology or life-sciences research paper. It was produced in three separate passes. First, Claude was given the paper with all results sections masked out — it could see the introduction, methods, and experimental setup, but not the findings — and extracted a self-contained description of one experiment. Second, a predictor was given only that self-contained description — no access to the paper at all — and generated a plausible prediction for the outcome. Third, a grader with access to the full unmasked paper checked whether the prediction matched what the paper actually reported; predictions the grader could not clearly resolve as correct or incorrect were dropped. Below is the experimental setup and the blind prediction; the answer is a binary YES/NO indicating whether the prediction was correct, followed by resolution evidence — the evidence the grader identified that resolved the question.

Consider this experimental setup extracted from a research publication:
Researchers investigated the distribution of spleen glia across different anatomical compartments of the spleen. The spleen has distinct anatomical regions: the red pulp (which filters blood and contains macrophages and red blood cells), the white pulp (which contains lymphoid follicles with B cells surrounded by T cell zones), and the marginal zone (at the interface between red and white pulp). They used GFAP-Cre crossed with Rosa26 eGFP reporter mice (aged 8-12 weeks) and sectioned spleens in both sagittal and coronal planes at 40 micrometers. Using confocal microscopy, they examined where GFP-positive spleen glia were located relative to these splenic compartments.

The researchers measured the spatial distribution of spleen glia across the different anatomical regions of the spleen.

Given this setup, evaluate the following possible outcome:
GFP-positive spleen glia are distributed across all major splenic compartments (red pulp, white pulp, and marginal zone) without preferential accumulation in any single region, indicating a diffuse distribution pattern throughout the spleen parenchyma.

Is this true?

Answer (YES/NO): NO